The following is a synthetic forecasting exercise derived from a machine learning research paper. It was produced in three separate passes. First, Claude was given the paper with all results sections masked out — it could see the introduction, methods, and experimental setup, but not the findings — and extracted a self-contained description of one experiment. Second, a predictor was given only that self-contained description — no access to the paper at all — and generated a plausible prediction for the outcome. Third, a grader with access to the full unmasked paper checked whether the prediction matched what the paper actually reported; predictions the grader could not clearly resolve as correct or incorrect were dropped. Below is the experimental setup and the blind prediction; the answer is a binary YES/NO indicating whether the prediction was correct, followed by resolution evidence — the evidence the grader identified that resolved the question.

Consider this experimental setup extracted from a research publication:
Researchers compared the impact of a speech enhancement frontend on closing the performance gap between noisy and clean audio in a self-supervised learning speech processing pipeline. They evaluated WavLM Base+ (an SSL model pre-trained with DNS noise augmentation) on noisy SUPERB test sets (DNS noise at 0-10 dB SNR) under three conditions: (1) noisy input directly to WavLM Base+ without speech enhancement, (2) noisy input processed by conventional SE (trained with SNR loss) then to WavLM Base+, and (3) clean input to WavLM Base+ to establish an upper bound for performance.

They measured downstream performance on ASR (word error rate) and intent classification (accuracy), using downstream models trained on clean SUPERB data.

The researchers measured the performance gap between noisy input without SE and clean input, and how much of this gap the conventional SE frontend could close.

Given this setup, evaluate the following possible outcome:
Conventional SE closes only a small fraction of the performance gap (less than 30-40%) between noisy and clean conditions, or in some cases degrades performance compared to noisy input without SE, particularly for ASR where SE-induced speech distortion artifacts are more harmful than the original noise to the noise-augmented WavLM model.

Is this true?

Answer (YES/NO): NO